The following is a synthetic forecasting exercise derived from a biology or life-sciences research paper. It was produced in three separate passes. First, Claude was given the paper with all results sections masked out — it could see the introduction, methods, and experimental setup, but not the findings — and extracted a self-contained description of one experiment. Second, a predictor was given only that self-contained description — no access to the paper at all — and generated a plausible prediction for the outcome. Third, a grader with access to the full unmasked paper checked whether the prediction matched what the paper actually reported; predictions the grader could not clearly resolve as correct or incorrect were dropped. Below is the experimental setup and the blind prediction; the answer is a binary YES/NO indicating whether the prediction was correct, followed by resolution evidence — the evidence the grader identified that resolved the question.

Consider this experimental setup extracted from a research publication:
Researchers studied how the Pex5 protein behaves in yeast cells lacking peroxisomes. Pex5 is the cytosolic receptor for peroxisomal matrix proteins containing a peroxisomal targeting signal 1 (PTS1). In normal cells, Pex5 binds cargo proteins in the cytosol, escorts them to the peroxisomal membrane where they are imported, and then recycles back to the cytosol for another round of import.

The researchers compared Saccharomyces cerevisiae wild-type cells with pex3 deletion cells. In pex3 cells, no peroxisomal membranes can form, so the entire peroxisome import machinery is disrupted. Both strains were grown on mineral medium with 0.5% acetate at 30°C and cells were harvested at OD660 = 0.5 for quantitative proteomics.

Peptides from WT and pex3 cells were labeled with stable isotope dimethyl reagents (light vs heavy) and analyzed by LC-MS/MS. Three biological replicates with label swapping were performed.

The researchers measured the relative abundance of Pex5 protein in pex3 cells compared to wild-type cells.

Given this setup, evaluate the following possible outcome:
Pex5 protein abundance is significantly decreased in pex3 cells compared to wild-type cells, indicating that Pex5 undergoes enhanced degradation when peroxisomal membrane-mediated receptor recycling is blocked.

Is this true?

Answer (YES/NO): NO